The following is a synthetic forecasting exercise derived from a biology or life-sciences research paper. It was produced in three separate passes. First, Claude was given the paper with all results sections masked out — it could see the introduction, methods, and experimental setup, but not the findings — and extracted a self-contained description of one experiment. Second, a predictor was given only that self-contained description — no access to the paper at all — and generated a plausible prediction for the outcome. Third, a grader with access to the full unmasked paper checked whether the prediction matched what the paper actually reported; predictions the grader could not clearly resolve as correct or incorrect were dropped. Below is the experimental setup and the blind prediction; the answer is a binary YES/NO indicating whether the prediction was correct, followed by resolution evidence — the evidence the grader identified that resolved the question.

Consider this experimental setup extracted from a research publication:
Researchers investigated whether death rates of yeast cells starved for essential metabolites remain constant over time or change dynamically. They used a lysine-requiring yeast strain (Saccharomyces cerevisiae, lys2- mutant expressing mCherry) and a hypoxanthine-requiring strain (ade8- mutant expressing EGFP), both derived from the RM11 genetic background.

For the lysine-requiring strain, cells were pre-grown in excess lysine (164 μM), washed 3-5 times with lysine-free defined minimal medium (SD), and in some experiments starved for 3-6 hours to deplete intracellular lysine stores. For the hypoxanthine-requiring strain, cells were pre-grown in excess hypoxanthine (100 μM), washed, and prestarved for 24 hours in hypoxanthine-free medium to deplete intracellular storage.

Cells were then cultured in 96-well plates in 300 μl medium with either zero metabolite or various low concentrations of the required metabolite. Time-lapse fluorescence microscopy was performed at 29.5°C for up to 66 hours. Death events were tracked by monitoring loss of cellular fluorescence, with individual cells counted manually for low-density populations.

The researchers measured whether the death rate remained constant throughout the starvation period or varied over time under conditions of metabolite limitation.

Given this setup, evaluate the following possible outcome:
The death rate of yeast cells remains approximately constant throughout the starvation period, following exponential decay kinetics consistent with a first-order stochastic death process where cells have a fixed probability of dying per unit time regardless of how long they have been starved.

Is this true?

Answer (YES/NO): NO